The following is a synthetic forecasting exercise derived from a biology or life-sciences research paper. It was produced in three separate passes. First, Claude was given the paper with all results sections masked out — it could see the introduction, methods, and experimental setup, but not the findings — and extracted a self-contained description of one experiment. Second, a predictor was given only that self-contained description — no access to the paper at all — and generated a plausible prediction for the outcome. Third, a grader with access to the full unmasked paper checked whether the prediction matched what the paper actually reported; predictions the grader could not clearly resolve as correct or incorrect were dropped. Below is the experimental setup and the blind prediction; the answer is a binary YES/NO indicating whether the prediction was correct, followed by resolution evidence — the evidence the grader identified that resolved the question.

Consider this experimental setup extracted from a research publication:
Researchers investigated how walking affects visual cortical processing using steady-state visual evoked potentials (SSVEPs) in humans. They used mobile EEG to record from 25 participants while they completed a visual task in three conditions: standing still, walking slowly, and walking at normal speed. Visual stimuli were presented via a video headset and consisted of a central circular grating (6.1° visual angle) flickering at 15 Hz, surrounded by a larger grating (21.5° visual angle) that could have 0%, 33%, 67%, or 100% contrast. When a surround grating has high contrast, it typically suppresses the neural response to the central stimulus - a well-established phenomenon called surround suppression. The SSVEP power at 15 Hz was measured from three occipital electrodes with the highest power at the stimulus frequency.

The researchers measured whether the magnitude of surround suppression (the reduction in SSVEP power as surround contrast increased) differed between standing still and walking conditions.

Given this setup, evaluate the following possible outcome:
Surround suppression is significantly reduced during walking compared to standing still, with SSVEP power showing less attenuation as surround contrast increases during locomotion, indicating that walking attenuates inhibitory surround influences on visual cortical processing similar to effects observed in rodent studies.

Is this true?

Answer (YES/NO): NO